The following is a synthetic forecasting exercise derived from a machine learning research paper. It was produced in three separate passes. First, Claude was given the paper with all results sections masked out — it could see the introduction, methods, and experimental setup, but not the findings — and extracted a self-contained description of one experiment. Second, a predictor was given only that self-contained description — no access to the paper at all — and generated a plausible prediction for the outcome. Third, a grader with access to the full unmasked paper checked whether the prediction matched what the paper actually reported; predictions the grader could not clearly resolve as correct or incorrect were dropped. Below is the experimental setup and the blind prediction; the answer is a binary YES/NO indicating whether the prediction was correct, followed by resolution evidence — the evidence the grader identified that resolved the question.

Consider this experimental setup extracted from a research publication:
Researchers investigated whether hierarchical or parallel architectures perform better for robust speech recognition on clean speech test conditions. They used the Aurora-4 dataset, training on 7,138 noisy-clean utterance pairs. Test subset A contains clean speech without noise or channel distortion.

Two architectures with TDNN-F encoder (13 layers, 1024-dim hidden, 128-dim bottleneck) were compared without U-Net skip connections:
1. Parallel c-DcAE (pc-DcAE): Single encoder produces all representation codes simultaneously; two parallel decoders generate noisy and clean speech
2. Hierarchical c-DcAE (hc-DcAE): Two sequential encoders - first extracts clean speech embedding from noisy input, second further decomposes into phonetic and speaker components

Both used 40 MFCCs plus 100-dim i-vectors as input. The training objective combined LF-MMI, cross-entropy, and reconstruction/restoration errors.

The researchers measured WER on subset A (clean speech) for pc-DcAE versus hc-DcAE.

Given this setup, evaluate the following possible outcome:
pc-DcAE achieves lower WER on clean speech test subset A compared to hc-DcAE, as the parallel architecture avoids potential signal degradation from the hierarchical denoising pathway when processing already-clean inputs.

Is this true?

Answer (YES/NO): NO